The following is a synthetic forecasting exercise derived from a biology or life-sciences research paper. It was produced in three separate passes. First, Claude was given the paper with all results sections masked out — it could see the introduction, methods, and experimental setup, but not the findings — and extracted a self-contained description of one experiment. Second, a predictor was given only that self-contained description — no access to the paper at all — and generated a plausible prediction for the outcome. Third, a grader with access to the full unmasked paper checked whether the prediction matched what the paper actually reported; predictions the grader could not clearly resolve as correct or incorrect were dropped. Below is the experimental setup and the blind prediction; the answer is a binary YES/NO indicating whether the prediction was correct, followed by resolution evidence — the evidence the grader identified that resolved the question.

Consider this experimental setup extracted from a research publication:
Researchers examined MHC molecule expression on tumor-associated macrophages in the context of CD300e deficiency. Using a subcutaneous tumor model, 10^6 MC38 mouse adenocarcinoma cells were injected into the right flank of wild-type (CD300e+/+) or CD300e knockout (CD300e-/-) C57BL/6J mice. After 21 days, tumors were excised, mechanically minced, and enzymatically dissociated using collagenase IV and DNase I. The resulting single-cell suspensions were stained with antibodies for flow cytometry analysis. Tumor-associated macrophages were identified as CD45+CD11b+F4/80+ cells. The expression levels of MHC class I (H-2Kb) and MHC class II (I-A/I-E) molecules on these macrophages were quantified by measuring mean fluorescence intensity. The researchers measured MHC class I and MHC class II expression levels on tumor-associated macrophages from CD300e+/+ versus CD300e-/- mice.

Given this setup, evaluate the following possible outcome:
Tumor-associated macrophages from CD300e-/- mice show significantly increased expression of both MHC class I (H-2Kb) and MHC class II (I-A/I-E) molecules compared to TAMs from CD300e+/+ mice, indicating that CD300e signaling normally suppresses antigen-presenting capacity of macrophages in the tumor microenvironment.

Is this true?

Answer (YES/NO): YES